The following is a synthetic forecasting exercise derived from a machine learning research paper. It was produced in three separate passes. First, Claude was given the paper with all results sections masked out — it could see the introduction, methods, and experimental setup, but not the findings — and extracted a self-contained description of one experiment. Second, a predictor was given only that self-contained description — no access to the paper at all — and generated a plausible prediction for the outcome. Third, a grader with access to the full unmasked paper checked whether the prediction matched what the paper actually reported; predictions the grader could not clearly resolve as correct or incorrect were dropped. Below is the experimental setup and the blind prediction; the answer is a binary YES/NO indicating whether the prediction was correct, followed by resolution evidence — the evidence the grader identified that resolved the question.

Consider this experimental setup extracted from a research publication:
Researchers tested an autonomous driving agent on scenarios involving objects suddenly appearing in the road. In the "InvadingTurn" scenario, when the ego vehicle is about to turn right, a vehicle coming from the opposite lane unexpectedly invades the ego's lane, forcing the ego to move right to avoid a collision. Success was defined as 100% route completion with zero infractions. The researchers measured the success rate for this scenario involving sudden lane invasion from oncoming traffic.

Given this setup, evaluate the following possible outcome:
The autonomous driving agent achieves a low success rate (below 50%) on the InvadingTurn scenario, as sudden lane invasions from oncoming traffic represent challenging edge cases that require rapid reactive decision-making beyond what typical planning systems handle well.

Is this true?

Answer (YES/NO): NO